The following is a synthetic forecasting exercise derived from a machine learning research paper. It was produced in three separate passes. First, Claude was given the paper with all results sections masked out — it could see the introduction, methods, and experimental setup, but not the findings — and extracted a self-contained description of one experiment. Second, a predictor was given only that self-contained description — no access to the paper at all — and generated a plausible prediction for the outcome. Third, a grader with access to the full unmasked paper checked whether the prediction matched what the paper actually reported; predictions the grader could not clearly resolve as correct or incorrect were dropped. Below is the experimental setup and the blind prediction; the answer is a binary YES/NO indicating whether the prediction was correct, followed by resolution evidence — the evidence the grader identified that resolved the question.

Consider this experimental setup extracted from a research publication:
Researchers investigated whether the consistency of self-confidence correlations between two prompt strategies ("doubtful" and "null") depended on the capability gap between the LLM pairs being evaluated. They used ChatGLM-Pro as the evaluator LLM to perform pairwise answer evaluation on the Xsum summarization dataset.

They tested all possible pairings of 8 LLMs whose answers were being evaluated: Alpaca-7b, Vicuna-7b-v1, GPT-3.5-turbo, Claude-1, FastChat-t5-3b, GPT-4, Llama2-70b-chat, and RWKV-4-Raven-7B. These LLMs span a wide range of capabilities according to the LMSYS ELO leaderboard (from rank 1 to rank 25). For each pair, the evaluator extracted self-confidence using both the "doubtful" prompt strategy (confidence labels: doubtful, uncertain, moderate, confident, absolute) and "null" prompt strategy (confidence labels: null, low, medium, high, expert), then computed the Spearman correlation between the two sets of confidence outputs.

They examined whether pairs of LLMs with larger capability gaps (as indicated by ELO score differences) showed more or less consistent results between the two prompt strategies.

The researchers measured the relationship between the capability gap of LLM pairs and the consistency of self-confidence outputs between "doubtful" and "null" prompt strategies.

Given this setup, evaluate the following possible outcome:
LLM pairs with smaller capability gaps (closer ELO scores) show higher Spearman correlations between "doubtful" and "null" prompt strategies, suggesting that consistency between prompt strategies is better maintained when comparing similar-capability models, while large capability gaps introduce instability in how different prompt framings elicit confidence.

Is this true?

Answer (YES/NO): NO